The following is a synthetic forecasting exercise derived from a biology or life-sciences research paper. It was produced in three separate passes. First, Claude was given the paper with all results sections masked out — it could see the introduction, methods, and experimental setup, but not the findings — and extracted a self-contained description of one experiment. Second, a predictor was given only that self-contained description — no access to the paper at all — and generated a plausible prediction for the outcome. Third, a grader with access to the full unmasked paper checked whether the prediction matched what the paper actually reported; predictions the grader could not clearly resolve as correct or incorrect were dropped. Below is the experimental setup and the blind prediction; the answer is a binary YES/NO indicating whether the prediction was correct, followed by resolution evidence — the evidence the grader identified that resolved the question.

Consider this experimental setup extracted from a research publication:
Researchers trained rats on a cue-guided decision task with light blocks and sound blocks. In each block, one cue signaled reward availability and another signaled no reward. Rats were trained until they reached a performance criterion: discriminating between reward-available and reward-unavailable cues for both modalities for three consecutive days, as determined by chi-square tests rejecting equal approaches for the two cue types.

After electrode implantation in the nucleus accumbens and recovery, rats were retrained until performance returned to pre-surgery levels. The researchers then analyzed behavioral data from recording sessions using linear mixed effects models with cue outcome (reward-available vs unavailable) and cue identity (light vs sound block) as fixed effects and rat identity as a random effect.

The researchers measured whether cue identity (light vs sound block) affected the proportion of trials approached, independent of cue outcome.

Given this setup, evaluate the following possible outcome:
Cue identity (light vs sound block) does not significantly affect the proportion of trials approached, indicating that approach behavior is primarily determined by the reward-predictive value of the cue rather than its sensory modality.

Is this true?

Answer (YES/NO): YES